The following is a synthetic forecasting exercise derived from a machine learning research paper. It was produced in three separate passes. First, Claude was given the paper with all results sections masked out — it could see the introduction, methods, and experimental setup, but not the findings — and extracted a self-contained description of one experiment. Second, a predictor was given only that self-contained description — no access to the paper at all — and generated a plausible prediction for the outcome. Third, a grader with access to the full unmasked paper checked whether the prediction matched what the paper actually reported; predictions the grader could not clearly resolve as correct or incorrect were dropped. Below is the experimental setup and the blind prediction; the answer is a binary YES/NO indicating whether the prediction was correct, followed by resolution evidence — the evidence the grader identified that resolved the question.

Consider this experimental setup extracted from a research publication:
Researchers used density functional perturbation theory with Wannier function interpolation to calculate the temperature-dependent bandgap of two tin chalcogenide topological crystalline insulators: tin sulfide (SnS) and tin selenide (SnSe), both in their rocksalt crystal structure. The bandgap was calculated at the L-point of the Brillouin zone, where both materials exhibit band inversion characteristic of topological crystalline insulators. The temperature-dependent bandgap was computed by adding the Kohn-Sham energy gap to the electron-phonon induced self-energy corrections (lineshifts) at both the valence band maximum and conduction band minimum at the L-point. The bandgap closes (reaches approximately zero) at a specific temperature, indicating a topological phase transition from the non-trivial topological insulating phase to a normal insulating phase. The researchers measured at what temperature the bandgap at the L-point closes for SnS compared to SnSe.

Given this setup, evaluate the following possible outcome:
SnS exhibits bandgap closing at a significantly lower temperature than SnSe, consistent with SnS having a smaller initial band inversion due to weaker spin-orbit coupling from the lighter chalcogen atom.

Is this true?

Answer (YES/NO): YES